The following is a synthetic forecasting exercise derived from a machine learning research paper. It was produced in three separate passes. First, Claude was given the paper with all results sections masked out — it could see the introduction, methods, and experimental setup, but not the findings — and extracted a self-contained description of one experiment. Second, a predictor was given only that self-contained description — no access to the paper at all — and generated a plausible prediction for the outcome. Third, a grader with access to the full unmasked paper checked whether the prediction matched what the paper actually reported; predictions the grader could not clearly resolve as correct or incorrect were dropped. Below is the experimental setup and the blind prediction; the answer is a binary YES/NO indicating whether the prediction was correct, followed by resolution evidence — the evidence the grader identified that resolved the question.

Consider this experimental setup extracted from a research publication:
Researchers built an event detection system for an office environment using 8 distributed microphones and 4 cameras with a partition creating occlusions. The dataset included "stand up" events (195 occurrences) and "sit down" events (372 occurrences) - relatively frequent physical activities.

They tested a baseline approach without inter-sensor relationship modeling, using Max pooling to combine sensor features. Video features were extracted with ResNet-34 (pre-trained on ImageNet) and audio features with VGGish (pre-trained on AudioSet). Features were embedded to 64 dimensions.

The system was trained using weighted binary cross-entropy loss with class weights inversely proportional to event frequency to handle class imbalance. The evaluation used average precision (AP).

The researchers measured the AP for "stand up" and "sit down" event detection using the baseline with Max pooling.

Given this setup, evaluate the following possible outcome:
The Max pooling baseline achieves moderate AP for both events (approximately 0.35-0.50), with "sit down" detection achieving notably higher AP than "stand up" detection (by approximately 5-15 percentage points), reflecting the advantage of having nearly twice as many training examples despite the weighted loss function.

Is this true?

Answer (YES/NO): NO